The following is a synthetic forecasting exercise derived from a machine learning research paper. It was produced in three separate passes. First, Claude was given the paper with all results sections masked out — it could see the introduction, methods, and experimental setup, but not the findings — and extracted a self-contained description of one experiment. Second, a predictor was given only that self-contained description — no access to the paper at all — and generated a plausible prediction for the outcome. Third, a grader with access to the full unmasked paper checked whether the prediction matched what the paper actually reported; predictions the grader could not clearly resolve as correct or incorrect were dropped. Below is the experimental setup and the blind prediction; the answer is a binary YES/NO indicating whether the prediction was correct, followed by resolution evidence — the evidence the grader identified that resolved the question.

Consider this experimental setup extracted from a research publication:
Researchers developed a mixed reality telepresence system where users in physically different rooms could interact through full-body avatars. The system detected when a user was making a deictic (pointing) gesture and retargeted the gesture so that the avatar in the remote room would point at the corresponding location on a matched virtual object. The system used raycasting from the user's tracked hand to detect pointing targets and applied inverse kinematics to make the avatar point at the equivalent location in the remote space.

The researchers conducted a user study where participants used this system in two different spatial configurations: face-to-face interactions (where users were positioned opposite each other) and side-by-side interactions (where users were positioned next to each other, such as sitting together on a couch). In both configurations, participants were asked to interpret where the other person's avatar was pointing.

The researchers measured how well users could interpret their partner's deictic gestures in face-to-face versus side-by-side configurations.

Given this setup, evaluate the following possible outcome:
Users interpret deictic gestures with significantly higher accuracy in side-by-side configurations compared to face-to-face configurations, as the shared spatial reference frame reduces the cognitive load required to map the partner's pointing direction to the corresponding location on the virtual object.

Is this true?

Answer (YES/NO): NO